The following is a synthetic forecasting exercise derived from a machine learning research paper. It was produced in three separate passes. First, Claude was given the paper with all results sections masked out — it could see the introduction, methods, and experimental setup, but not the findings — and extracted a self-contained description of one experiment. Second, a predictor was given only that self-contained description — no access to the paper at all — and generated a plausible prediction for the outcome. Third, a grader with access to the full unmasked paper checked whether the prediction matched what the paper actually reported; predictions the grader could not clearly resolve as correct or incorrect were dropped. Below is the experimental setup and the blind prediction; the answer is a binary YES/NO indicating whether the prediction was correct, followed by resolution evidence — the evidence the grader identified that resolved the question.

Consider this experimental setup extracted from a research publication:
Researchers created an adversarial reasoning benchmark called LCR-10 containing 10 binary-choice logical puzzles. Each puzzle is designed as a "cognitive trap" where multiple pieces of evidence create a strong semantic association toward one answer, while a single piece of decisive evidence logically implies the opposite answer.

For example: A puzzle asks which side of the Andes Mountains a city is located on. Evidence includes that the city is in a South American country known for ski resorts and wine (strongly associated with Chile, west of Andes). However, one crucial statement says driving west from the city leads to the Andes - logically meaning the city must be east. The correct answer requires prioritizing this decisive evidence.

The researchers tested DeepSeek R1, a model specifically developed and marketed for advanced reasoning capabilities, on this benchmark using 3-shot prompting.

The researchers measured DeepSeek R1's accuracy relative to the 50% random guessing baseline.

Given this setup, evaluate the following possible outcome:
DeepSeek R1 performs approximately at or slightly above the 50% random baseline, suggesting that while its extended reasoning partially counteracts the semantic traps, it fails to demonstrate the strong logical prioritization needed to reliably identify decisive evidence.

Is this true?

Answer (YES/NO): NO